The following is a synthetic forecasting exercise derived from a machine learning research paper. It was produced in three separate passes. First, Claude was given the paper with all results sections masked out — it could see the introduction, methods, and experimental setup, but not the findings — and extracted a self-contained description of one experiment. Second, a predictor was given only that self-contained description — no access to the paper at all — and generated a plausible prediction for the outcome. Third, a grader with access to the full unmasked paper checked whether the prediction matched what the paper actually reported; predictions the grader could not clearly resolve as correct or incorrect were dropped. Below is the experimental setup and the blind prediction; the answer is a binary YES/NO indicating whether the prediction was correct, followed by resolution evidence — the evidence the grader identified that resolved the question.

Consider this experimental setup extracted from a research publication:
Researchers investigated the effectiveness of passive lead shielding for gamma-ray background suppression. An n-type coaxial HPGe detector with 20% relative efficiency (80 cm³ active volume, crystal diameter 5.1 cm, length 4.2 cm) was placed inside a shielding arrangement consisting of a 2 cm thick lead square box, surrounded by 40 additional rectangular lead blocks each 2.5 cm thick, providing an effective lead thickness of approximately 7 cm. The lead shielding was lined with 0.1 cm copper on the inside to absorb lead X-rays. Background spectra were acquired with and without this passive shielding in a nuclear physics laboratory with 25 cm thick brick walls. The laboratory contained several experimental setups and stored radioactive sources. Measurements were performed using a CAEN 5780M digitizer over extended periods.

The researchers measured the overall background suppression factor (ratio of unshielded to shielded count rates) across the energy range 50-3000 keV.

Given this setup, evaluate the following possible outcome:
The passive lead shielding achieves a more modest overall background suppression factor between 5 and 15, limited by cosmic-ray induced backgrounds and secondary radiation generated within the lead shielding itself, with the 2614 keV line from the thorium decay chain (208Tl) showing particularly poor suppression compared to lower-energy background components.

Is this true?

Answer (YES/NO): NO